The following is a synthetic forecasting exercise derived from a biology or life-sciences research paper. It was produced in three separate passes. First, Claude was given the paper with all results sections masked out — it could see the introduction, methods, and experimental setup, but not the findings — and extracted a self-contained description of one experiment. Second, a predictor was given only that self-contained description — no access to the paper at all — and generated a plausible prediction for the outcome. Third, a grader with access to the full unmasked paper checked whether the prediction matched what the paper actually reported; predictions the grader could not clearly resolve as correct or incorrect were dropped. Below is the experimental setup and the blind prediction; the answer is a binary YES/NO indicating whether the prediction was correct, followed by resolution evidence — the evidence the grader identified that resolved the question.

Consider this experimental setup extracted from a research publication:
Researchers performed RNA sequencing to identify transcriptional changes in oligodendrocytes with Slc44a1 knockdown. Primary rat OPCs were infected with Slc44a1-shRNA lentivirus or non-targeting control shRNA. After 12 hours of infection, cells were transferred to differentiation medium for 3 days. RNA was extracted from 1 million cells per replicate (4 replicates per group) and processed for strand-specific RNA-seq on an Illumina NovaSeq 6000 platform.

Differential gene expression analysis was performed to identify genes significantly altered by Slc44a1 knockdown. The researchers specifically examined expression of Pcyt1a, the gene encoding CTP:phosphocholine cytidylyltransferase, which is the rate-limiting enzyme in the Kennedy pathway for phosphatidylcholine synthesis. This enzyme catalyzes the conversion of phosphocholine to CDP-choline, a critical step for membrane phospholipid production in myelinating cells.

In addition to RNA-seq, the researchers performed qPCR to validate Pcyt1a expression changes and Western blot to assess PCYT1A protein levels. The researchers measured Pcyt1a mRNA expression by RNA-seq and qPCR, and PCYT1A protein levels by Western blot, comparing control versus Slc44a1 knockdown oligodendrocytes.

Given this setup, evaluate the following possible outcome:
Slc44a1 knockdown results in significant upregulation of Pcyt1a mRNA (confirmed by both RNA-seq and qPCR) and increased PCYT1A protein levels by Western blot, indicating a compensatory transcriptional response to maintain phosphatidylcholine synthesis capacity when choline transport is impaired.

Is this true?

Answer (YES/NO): NO